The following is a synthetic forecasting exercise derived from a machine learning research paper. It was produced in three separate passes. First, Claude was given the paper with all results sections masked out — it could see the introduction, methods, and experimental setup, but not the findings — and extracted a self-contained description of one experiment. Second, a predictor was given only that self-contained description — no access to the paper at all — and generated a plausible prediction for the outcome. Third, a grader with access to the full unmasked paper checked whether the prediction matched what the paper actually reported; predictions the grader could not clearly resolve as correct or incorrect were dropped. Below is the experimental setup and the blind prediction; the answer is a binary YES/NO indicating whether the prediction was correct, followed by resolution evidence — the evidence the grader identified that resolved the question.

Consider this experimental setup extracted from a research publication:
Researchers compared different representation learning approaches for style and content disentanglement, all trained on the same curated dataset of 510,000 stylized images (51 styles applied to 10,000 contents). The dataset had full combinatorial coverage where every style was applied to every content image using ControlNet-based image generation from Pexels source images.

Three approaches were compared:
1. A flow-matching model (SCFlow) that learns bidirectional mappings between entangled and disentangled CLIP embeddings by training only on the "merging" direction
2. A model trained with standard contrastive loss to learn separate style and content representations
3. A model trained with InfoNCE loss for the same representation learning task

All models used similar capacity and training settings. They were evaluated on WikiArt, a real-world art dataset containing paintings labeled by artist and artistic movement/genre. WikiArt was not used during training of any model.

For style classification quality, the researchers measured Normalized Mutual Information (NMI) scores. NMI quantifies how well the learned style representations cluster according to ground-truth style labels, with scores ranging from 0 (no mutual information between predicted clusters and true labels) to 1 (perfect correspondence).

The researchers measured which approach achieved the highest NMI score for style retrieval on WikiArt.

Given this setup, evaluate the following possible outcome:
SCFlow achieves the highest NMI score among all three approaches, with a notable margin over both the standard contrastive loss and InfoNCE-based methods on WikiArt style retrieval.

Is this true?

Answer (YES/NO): NO